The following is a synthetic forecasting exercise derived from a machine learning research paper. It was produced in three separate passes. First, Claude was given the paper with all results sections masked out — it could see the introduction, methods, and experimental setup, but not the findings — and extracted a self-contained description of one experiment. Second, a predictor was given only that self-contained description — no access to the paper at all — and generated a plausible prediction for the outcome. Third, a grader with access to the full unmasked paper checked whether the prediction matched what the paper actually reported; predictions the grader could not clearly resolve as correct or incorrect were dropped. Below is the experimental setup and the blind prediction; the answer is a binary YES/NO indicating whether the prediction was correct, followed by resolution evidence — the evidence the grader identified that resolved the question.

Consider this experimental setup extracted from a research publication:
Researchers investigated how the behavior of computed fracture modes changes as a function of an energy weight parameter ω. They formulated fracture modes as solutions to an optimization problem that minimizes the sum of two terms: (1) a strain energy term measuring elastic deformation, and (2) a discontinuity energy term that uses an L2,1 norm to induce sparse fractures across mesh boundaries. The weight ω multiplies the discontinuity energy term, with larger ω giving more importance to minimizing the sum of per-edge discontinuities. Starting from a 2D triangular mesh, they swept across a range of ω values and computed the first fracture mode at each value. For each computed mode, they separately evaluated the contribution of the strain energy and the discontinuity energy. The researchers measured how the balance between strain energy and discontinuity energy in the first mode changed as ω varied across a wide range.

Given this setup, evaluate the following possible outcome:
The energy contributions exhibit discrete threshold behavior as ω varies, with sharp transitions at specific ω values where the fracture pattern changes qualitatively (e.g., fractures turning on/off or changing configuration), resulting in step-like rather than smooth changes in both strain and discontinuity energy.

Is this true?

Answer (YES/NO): YES